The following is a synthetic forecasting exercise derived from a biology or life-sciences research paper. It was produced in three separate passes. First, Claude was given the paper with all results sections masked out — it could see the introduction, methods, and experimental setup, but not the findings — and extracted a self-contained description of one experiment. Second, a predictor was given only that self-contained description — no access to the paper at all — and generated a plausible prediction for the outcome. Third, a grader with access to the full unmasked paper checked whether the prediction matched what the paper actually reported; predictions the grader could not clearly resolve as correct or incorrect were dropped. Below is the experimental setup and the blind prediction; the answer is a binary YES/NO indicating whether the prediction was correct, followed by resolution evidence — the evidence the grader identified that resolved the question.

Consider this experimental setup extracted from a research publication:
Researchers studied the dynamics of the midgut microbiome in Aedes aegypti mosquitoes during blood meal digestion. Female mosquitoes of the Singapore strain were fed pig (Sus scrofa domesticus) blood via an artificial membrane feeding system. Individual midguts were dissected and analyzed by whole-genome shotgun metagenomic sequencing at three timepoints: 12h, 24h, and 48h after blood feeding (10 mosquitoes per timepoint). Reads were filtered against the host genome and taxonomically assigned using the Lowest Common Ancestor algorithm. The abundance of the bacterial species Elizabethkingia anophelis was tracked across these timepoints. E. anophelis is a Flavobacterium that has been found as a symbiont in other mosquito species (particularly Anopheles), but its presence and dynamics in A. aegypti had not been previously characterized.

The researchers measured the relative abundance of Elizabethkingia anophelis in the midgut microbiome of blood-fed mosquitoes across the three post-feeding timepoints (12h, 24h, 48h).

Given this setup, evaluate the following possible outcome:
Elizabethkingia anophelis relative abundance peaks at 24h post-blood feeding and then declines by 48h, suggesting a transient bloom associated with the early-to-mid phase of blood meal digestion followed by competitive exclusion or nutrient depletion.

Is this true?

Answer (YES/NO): NO